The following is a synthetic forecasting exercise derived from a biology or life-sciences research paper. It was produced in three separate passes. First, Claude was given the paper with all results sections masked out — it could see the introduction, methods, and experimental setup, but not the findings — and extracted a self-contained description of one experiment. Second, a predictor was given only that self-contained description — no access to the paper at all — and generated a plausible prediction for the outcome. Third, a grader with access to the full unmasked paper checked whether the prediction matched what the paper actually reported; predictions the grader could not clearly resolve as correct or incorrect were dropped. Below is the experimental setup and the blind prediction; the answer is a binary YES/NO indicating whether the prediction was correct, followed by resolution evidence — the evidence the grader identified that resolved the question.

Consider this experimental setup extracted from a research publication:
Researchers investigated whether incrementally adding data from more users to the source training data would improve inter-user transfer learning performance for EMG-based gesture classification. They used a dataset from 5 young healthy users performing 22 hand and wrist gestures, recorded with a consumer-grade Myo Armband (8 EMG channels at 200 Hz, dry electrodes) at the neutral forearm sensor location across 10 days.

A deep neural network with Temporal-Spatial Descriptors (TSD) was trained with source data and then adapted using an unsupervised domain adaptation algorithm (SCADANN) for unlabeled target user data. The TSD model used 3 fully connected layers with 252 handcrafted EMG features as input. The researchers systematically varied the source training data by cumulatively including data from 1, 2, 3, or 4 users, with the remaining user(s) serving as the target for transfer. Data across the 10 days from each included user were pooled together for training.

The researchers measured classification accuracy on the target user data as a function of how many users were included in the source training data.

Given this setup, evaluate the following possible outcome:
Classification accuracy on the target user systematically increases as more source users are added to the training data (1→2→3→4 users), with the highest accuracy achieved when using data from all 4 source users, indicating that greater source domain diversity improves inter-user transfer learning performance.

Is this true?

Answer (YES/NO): NO